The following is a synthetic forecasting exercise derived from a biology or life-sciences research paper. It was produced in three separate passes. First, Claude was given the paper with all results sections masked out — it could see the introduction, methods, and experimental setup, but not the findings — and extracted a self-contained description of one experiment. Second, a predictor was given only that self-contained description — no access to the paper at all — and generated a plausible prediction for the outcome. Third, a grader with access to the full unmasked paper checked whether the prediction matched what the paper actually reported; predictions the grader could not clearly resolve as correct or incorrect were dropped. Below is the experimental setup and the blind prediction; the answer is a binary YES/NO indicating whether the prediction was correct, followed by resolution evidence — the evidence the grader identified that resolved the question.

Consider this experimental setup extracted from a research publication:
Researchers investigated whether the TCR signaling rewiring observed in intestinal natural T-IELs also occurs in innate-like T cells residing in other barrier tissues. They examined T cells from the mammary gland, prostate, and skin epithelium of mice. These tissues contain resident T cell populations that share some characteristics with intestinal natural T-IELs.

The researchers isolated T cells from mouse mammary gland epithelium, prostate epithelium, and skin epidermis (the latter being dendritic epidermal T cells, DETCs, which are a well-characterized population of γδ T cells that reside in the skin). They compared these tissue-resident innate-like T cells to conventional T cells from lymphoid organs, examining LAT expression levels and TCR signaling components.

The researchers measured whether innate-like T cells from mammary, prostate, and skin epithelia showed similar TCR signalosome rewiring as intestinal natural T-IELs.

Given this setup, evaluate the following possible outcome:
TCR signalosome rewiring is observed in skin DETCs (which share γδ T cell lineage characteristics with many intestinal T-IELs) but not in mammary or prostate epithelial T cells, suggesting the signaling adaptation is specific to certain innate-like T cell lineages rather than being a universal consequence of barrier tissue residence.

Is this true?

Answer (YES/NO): NO